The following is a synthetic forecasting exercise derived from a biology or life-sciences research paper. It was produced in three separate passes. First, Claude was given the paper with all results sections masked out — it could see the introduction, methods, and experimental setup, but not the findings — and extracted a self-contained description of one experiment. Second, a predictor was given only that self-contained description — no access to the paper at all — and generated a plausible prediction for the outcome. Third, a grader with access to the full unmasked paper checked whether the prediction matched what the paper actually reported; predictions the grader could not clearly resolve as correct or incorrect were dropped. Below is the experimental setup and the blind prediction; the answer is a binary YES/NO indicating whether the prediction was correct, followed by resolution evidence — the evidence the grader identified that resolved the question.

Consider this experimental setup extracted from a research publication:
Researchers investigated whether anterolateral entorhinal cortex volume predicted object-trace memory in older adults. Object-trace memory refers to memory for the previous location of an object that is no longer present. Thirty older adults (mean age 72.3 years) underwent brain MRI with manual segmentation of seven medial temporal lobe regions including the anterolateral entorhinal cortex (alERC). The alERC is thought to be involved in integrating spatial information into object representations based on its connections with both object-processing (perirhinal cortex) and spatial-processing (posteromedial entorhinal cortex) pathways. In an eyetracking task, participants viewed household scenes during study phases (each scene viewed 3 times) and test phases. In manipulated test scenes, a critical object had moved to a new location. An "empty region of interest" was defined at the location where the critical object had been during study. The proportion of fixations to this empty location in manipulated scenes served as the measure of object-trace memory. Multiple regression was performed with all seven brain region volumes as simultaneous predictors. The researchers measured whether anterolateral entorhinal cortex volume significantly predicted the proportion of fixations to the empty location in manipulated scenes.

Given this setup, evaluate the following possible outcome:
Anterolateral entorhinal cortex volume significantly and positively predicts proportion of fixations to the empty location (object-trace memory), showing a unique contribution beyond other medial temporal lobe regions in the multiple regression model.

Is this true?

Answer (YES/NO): NO